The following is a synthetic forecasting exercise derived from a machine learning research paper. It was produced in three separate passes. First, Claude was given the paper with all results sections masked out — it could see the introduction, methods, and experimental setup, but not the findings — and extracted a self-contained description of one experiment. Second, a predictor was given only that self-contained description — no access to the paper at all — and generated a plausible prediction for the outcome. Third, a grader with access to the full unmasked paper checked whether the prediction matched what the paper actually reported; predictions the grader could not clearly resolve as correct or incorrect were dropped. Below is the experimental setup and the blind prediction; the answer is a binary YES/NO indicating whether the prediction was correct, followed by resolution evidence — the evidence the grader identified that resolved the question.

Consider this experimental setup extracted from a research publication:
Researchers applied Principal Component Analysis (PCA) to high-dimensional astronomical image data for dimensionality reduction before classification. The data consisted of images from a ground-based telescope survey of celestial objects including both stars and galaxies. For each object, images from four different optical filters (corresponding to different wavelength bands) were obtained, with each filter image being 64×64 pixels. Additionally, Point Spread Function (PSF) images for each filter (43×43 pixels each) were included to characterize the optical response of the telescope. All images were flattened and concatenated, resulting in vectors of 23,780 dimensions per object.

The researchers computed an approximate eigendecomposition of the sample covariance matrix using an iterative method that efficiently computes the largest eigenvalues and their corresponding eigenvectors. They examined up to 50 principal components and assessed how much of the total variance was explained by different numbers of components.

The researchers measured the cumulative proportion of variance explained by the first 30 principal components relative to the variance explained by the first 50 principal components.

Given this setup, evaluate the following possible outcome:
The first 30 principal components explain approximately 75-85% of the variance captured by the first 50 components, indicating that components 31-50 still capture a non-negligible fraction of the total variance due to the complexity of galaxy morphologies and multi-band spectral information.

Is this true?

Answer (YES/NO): NO